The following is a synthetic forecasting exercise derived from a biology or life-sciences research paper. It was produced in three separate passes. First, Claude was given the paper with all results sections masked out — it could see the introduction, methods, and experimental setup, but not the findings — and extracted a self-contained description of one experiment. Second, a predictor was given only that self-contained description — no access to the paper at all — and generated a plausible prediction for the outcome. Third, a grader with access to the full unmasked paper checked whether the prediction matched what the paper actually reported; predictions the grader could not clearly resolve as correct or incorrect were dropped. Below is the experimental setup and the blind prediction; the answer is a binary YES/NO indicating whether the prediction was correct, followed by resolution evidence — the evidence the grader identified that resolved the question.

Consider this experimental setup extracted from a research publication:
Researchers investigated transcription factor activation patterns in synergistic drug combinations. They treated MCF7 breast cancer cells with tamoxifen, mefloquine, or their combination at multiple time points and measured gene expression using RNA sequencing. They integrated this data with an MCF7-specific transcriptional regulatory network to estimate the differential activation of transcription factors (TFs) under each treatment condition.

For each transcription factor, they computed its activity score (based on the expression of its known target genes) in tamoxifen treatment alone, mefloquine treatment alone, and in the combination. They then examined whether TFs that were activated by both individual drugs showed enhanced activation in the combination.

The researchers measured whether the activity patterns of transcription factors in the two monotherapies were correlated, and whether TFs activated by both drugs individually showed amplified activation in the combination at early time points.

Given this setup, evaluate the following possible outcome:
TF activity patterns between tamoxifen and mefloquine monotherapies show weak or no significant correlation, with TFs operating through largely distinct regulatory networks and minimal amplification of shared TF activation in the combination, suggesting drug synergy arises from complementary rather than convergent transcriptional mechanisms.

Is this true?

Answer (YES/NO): NO